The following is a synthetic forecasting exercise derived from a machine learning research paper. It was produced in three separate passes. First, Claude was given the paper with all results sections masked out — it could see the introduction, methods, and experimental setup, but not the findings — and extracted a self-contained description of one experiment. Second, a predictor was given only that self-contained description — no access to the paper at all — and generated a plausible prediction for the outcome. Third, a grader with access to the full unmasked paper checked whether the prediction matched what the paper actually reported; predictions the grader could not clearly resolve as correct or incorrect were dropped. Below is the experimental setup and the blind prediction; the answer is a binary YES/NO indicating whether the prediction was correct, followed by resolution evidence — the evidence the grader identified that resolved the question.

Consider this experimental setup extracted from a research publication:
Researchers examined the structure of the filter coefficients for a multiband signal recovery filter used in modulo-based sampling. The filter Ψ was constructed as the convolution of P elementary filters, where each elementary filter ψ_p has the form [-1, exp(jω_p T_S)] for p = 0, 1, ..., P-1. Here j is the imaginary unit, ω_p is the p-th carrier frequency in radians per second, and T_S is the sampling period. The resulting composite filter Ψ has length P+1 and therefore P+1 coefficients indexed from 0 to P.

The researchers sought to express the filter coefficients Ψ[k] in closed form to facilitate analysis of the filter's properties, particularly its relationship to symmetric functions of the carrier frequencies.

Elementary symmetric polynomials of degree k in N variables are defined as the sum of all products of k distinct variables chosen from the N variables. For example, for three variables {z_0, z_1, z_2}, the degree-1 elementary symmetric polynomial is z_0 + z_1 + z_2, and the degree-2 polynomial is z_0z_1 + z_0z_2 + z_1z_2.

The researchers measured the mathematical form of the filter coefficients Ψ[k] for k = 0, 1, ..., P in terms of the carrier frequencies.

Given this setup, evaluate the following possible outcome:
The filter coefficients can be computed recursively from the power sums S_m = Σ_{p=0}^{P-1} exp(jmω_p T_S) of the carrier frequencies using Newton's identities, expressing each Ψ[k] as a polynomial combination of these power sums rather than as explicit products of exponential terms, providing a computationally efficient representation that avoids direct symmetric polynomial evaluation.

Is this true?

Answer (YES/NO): NO